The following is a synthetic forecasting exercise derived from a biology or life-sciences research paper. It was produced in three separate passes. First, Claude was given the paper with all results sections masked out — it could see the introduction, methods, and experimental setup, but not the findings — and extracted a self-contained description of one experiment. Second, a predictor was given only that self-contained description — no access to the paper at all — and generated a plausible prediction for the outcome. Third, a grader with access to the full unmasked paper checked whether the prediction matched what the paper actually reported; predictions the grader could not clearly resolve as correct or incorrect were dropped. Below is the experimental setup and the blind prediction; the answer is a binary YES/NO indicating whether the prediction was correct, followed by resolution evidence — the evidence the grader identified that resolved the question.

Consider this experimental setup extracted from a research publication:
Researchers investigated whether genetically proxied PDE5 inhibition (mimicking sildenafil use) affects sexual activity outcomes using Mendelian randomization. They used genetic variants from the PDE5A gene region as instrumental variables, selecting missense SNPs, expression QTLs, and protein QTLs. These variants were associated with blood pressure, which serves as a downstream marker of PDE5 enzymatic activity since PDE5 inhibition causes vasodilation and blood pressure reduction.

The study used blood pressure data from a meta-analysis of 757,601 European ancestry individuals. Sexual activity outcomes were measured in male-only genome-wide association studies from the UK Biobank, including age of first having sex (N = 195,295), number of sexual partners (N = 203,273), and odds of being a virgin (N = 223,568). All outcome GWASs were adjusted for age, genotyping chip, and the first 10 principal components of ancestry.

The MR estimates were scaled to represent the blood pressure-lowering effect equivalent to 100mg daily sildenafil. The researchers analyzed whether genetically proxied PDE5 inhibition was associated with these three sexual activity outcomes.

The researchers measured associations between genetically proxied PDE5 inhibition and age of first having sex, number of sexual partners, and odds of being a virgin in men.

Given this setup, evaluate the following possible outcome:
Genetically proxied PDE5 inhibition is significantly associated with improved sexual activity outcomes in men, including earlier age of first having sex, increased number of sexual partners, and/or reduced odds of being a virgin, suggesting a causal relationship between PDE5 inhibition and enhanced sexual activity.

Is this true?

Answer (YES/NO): NO